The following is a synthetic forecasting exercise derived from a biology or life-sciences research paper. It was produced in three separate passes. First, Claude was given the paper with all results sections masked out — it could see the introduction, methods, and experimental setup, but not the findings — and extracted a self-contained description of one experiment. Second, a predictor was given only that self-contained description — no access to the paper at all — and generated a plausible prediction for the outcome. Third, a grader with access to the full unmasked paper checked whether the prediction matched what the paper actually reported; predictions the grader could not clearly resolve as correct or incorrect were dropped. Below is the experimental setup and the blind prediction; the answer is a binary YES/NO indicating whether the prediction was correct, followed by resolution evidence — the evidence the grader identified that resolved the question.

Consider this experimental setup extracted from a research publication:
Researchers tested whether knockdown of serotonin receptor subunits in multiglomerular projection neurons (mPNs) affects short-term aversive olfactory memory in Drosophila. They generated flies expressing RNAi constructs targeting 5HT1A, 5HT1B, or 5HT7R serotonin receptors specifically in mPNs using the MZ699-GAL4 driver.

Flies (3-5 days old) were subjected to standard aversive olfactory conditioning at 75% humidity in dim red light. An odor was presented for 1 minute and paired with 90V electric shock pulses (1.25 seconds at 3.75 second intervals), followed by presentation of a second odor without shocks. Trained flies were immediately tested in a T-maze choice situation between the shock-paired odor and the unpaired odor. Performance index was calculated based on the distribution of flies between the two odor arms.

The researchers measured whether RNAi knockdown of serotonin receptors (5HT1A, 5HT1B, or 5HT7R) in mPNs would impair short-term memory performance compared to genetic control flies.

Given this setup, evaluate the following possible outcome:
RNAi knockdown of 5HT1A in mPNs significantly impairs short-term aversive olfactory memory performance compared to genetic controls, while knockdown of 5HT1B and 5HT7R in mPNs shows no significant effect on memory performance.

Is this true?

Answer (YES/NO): NO